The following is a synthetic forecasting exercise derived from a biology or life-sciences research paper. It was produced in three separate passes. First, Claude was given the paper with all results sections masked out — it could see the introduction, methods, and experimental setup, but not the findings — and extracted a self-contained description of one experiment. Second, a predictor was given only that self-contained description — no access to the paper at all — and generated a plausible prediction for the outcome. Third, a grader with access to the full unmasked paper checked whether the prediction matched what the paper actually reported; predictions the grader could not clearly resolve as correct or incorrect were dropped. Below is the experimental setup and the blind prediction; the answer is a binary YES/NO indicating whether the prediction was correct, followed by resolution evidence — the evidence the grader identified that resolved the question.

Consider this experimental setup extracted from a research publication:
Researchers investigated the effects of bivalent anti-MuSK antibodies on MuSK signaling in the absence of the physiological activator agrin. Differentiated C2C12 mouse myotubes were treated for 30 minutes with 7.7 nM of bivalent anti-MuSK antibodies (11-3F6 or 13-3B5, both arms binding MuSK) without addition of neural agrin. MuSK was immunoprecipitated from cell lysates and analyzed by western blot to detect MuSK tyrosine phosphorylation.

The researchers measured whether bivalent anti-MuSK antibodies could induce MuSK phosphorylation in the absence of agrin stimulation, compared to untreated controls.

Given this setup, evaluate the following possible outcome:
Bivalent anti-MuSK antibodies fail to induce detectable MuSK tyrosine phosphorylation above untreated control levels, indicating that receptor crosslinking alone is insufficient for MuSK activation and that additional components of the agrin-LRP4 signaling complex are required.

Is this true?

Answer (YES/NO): NO